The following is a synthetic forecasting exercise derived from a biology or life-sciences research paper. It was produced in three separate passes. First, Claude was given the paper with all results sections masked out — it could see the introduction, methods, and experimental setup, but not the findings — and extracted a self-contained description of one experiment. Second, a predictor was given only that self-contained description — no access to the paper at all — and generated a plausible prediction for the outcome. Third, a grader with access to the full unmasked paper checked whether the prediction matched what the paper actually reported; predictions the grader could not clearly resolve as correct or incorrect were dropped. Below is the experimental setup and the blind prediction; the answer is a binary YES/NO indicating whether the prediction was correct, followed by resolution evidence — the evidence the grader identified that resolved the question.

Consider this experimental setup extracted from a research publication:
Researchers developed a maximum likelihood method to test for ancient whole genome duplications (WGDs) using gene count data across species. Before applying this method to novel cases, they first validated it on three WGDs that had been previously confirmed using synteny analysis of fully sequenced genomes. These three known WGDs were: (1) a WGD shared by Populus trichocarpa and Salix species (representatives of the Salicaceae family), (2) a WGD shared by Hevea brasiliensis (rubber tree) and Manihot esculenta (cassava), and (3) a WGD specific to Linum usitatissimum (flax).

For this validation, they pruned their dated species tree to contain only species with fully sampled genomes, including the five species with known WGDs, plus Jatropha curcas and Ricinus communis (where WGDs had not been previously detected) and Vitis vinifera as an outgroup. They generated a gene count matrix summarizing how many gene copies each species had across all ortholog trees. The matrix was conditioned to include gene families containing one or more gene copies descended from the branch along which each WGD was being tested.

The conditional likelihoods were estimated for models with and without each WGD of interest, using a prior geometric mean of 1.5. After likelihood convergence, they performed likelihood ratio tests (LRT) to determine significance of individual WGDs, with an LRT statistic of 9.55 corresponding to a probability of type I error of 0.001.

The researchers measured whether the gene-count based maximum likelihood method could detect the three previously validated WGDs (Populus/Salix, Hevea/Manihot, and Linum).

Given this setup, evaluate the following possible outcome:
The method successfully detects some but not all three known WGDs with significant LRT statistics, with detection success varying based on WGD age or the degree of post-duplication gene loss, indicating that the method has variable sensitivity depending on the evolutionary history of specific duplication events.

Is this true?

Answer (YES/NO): NO